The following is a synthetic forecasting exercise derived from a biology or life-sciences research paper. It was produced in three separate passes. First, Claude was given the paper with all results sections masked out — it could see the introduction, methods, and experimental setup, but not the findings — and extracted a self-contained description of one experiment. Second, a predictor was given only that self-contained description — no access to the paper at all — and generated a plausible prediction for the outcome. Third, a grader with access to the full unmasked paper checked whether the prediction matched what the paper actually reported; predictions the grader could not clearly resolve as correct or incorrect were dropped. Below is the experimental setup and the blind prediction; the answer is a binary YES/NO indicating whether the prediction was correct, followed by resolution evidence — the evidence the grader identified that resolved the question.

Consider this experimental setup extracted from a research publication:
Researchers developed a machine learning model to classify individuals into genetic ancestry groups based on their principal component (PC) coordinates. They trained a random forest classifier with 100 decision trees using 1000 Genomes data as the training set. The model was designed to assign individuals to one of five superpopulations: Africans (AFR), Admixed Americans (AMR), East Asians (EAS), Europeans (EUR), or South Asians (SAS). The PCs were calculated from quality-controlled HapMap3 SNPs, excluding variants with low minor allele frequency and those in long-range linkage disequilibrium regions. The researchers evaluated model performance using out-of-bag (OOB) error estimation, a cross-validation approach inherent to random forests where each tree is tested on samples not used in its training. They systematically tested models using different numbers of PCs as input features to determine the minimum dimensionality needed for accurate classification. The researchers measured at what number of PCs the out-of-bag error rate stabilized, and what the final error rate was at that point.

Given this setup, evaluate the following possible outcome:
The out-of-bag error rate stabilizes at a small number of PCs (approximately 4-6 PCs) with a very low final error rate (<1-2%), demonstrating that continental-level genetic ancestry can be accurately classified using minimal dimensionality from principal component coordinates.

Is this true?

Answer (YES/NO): YES